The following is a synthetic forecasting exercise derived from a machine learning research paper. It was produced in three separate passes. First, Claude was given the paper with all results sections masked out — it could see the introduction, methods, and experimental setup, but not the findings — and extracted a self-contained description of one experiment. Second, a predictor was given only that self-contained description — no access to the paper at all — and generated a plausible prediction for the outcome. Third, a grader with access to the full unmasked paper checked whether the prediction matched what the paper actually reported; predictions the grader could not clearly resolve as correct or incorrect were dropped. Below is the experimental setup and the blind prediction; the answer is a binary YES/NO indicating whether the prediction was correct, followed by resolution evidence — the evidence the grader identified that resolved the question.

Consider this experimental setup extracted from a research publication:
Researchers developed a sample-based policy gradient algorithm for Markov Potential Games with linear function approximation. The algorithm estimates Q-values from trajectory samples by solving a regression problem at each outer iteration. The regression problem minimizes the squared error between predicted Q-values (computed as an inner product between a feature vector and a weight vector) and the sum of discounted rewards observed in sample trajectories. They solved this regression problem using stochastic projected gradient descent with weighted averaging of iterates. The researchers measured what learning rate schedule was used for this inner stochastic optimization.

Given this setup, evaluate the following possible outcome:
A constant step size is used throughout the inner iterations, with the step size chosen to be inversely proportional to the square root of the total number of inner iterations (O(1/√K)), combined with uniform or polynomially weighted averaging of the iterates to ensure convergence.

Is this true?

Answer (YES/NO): NO